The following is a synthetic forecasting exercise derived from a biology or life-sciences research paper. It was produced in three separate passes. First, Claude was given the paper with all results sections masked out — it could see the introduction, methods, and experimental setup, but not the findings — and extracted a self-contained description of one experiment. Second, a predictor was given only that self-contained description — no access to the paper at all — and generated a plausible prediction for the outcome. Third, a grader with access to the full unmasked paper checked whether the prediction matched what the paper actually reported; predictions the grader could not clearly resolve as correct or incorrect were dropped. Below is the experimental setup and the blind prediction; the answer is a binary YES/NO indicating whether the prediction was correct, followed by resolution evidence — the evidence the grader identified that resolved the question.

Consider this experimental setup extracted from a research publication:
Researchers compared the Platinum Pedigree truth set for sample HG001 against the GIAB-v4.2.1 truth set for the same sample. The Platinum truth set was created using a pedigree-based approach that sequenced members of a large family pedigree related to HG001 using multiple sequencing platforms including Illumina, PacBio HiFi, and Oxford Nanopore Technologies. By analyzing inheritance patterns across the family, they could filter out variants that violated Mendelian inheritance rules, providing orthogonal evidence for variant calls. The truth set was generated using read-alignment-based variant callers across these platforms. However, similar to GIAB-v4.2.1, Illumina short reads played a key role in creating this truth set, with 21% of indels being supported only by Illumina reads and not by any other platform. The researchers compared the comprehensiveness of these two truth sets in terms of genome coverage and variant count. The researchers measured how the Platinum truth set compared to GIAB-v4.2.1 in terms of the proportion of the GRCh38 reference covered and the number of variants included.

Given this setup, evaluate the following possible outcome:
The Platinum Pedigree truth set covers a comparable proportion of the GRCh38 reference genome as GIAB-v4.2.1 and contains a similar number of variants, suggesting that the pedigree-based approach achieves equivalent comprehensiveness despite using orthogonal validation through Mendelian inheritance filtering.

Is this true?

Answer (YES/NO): NO